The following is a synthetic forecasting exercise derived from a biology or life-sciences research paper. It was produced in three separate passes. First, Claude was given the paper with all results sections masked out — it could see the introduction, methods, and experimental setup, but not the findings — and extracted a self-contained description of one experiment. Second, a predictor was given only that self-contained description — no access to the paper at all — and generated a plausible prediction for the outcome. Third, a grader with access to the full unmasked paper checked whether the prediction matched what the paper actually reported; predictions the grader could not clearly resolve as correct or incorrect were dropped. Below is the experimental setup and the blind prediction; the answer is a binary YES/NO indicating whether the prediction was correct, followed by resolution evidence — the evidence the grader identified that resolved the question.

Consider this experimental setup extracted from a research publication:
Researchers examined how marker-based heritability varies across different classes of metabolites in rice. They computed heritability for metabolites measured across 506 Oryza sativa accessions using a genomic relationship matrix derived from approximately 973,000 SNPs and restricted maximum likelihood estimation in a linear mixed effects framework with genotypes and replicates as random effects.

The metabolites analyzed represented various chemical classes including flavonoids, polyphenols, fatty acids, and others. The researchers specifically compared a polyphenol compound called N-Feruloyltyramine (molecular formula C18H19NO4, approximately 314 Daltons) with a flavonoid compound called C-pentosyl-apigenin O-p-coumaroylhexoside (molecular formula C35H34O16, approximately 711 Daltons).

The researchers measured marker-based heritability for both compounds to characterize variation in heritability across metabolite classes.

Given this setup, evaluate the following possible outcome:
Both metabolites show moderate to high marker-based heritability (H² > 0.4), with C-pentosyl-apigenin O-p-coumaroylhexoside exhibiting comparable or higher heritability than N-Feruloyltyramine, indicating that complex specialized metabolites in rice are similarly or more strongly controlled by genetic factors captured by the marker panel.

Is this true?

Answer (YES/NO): NO